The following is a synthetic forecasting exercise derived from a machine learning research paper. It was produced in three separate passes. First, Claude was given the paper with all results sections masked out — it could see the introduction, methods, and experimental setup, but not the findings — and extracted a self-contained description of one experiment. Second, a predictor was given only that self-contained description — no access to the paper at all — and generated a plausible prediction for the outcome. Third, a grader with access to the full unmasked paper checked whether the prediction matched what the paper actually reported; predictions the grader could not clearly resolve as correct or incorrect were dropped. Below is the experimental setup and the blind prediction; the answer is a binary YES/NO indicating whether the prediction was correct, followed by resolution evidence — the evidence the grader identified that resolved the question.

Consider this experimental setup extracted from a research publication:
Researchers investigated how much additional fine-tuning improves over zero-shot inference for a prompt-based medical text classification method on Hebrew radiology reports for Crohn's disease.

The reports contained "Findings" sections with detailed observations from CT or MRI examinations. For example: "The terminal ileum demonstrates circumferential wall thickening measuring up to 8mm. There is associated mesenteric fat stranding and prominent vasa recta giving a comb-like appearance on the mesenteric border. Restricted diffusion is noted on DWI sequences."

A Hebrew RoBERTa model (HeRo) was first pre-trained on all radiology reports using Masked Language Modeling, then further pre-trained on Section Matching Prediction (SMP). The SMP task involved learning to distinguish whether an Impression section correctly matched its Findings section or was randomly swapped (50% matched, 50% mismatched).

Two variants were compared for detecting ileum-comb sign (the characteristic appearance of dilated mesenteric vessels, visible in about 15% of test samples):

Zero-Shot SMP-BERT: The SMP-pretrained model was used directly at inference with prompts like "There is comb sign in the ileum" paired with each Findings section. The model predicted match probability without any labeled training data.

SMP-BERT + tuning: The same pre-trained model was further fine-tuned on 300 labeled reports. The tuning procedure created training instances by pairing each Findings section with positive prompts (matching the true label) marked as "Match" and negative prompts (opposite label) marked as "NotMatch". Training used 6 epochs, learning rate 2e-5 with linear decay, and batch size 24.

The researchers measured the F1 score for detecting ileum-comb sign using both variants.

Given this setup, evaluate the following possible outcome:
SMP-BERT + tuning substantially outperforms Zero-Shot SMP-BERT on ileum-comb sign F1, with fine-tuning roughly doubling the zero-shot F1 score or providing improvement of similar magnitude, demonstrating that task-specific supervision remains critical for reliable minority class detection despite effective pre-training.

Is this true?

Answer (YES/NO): YES